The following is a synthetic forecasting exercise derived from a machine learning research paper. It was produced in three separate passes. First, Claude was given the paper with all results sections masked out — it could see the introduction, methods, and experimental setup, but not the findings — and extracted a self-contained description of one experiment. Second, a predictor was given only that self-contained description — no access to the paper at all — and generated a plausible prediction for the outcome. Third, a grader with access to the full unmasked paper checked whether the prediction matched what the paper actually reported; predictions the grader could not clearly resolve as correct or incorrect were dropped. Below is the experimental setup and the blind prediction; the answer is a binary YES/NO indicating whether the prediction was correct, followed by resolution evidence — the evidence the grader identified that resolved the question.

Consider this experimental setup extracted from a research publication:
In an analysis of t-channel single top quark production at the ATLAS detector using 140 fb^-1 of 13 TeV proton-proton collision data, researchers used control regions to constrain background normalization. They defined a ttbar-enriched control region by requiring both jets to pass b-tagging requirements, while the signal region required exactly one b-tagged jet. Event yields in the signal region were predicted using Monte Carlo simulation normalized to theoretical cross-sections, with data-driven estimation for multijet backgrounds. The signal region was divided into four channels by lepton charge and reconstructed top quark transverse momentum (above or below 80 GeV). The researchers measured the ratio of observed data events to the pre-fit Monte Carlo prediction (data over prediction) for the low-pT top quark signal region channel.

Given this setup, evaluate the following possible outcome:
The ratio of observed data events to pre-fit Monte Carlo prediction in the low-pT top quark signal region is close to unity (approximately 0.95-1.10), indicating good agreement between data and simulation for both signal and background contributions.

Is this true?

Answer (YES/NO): YES